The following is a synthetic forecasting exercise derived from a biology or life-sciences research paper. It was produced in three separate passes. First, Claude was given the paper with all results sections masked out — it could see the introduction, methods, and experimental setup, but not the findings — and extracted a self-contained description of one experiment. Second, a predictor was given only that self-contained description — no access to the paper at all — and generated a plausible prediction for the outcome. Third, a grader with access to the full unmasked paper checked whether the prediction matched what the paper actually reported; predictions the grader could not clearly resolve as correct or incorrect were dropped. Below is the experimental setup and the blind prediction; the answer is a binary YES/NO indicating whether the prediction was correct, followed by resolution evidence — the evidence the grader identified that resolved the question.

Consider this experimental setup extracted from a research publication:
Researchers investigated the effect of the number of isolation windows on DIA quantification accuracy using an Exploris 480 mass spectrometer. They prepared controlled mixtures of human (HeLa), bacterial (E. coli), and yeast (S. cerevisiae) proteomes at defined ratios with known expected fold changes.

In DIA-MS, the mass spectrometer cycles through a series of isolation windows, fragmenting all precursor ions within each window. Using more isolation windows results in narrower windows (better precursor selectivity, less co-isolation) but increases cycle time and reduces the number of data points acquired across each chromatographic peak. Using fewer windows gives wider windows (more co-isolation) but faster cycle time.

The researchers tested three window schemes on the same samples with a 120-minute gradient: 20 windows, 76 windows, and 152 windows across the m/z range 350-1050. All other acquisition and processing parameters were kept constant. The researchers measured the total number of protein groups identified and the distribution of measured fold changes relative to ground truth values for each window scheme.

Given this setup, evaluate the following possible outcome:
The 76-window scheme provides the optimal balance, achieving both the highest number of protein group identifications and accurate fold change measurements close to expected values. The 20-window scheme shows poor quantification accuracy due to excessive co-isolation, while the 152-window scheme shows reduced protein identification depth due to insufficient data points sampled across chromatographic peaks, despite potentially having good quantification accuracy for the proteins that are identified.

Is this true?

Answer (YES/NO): NO